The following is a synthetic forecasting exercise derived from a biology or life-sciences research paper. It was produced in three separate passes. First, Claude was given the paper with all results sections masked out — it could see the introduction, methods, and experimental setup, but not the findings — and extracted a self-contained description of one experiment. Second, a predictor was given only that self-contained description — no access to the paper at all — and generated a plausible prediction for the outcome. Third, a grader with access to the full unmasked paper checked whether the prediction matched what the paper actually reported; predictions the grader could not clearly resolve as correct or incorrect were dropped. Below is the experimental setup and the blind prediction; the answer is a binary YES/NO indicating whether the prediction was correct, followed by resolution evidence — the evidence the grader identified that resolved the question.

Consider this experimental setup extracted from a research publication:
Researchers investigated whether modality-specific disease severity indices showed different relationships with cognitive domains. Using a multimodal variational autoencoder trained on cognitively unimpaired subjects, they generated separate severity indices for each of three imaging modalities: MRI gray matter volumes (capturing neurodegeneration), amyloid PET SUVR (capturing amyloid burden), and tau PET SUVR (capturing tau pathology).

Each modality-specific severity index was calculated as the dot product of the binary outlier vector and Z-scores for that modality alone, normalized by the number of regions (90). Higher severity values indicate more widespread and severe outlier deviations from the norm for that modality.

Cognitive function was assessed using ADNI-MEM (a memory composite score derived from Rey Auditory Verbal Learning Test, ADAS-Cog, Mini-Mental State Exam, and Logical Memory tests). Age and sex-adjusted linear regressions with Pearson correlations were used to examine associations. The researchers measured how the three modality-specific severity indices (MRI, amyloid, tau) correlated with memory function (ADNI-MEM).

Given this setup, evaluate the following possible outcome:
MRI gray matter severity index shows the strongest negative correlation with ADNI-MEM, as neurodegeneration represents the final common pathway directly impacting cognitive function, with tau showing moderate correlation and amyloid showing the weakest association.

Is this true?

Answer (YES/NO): NO